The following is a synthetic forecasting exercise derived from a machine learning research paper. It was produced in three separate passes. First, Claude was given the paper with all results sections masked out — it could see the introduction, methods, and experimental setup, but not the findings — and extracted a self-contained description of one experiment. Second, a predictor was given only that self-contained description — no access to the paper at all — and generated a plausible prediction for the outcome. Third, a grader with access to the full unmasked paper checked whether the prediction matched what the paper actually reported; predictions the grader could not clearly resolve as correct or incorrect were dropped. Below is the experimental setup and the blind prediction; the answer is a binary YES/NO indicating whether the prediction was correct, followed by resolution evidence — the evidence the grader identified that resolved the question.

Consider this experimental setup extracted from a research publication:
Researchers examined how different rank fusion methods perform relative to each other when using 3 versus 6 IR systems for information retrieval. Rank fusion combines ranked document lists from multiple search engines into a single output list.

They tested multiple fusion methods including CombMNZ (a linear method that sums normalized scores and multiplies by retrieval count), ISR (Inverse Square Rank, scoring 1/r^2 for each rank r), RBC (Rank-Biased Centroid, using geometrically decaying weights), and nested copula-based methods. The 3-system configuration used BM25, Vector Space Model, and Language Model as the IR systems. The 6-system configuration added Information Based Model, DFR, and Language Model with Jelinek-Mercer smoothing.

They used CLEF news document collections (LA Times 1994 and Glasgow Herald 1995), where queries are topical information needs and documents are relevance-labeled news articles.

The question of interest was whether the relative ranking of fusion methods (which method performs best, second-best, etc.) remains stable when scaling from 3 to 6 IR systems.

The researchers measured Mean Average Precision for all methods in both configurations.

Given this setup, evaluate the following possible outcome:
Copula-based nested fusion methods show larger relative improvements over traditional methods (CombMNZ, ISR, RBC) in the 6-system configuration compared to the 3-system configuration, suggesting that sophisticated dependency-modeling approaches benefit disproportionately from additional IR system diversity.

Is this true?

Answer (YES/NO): NO